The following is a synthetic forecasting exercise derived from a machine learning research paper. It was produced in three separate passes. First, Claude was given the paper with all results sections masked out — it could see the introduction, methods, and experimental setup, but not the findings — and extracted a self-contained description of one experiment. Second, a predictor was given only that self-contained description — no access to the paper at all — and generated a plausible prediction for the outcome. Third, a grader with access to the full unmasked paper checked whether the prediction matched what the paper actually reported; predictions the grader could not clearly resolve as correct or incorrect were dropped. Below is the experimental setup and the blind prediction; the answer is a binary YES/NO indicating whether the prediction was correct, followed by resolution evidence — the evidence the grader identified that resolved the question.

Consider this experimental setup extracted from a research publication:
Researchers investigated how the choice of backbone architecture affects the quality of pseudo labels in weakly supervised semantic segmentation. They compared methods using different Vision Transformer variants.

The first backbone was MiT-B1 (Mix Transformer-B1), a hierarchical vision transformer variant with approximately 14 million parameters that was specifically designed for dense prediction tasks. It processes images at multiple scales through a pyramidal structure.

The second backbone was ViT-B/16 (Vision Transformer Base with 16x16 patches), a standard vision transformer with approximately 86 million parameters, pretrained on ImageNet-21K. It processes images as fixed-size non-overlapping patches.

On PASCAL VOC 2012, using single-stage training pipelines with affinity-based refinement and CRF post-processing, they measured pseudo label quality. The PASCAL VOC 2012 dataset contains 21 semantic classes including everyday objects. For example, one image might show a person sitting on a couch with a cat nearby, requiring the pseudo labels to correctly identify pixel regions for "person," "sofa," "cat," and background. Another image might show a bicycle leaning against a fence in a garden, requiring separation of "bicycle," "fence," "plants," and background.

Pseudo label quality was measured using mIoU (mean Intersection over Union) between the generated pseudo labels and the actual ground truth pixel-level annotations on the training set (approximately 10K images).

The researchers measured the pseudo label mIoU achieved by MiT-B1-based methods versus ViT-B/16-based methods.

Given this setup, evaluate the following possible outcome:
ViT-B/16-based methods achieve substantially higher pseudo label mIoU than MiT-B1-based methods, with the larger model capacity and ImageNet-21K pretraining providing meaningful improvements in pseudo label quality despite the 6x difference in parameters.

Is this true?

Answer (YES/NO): YES